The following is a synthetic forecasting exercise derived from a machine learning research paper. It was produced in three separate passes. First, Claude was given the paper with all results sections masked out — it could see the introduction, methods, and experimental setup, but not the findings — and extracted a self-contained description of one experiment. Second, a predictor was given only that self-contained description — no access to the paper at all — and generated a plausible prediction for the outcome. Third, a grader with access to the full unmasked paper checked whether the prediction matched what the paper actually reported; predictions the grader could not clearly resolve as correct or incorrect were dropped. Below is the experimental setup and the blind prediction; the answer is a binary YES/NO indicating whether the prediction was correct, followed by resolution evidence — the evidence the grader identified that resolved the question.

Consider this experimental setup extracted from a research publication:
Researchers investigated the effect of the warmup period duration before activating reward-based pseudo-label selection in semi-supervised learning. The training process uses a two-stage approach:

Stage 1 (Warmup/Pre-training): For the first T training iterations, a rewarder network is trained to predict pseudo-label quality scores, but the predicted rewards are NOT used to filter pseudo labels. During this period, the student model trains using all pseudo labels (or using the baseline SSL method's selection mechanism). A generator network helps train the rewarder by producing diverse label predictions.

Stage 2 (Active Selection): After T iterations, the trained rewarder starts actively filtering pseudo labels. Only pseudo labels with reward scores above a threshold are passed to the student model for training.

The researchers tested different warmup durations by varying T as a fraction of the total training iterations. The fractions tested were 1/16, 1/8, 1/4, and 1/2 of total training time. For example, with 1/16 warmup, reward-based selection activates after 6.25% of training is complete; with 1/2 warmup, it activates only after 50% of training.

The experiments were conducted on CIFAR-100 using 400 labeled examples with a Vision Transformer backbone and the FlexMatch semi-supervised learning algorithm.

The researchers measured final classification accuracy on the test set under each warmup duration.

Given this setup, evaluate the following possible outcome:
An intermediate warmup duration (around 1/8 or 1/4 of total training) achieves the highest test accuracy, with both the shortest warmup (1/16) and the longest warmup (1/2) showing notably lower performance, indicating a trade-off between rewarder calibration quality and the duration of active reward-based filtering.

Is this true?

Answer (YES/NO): NO